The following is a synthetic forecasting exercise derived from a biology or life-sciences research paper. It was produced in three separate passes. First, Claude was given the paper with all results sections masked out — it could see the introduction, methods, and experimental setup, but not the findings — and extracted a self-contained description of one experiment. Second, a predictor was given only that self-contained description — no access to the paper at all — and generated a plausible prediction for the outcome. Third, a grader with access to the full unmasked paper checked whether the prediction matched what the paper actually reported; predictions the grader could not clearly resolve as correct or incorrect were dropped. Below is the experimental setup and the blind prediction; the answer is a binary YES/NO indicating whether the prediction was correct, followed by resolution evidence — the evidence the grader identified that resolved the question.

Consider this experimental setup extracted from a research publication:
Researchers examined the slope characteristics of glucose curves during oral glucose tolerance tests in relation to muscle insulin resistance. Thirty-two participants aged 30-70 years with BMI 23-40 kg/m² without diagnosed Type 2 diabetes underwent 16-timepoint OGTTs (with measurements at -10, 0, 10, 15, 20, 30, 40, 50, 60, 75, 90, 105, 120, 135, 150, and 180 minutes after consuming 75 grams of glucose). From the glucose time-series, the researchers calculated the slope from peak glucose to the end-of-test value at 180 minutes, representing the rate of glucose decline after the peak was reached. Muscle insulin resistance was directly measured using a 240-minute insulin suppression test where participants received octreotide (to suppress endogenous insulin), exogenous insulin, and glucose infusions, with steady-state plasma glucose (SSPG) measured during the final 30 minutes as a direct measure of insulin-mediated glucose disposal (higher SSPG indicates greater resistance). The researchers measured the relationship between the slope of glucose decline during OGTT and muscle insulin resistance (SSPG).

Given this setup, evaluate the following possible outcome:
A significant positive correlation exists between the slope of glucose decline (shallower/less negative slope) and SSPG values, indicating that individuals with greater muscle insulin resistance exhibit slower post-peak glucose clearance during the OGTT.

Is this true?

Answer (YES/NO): NO